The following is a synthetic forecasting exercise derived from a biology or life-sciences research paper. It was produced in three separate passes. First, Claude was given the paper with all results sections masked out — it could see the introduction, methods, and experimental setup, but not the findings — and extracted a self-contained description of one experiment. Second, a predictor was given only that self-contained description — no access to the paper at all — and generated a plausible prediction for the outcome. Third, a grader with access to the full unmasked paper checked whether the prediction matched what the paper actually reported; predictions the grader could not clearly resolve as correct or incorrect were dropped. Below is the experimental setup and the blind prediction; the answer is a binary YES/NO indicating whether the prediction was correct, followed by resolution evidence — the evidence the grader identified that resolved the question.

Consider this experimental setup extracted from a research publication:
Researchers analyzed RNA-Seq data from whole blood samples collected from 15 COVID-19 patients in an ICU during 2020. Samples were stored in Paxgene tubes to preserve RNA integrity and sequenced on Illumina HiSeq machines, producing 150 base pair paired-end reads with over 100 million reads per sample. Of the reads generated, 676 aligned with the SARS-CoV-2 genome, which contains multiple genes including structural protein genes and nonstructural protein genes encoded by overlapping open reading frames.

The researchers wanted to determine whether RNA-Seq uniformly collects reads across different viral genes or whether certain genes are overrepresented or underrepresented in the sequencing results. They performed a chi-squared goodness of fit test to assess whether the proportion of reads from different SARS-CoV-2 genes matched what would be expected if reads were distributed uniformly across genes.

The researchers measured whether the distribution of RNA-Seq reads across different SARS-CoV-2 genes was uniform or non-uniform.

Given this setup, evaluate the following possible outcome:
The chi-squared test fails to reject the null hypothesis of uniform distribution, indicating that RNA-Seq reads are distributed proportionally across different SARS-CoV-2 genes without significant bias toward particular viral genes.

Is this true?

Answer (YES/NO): NO